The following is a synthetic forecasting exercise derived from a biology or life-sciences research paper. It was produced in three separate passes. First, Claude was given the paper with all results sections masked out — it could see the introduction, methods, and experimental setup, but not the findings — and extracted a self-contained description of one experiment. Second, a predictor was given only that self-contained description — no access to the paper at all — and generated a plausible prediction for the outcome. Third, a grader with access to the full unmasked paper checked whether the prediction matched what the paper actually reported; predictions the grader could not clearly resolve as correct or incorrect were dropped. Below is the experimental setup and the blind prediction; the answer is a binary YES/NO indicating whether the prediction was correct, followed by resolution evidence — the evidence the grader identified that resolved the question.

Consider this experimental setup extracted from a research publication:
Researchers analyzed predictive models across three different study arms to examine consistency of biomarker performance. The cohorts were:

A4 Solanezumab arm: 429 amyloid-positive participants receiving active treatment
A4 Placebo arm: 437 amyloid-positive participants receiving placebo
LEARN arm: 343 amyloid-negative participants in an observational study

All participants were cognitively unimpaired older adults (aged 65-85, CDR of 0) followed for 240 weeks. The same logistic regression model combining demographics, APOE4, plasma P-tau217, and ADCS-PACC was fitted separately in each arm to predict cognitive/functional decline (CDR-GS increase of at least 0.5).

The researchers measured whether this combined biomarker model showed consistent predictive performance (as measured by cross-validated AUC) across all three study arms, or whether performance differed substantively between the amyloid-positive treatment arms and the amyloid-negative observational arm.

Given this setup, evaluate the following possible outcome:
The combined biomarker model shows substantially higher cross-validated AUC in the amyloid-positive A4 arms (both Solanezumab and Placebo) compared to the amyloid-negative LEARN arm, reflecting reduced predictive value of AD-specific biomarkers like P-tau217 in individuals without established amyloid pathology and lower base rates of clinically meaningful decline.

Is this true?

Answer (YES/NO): NO